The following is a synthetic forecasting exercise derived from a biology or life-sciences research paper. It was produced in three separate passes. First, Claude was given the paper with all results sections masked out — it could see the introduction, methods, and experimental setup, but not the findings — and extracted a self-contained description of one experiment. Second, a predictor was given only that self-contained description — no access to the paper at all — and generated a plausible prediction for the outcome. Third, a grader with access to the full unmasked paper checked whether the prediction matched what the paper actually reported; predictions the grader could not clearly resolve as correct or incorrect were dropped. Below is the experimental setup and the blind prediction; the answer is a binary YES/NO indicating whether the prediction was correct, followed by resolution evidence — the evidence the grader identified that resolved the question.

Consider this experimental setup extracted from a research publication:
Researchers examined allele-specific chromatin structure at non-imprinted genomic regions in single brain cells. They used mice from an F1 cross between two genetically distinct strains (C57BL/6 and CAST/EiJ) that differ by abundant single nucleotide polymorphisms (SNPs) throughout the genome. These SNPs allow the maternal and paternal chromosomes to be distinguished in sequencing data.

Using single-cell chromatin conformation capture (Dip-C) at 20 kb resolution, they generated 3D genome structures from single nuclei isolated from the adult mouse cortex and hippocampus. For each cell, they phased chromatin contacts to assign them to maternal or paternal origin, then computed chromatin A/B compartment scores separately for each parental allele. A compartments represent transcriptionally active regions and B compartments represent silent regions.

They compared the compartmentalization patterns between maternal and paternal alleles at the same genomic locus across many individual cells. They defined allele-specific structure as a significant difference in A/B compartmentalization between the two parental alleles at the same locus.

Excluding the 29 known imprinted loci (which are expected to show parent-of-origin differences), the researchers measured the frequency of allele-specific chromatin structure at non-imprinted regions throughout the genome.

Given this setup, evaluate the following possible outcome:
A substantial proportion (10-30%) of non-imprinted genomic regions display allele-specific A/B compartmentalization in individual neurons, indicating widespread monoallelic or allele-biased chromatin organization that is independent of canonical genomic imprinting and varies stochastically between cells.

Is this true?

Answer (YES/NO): NO